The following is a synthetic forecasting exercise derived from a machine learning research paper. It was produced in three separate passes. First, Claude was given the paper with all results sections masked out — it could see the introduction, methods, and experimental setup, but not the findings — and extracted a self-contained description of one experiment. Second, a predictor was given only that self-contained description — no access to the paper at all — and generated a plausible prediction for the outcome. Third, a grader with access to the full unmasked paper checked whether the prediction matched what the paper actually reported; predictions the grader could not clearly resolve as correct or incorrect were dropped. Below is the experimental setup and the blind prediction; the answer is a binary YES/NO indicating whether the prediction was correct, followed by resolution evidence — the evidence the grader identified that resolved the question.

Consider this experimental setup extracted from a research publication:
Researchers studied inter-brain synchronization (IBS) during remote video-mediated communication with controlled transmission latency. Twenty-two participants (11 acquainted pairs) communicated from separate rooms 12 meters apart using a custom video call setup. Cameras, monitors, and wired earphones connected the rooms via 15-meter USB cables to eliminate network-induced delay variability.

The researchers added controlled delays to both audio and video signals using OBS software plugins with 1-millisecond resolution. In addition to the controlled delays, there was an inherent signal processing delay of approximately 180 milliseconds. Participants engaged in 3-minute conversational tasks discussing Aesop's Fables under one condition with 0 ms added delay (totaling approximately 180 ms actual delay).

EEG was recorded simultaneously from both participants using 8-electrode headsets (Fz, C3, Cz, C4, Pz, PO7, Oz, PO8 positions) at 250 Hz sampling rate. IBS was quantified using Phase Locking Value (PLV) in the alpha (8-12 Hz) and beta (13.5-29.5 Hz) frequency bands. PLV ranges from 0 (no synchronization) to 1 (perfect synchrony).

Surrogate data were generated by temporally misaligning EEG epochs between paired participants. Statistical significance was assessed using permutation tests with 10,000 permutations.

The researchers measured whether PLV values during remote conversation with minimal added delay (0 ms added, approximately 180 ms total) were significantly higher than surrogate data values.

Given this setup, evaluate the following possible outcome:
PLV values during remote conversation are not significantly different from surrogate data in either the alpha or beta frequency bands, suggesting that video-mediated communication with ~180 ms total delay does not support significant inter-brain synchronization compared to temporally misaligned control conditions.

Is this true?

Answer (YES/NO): NO